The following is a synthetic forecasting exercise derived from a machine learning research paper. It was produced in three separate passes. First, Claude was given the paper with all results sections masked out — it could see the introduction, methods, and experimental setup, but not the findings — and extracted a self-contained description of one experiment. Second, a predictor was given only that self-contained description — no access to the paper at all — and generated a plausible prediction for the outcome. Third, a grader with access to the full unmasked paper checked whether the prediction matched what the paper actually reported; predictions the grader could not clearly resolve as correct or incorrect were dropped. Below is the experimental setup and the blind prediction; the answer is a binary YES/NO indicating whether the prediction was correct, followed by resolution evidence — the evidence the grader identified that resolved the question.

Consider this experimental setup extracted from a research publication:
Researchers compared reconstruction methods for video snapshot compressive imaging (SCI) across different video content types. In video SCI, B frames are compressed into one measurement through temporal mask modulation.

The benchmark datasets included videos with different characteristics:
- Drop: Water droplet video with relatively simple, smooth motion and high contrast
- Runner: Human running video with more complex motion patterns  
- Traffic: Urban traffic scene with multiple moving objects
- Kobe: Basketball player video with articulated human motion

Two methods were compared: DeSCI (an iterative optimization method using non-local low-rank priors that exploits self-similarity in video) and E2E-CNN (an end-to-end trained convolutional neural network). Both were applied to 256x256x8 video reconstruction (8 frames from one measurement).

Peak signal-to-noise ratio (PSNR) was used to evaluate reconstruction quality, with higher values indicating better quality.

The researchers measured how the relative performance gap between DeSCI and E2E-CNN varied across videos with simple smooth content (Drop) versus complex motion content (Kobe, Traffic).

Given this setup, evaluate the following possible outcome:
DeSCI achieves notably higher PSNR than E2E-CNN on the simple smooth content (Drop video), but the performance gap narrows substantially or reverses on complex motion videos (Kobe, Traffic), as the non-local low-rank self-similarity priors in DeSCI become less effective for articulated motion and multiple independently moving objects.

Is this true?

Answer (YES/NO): NO